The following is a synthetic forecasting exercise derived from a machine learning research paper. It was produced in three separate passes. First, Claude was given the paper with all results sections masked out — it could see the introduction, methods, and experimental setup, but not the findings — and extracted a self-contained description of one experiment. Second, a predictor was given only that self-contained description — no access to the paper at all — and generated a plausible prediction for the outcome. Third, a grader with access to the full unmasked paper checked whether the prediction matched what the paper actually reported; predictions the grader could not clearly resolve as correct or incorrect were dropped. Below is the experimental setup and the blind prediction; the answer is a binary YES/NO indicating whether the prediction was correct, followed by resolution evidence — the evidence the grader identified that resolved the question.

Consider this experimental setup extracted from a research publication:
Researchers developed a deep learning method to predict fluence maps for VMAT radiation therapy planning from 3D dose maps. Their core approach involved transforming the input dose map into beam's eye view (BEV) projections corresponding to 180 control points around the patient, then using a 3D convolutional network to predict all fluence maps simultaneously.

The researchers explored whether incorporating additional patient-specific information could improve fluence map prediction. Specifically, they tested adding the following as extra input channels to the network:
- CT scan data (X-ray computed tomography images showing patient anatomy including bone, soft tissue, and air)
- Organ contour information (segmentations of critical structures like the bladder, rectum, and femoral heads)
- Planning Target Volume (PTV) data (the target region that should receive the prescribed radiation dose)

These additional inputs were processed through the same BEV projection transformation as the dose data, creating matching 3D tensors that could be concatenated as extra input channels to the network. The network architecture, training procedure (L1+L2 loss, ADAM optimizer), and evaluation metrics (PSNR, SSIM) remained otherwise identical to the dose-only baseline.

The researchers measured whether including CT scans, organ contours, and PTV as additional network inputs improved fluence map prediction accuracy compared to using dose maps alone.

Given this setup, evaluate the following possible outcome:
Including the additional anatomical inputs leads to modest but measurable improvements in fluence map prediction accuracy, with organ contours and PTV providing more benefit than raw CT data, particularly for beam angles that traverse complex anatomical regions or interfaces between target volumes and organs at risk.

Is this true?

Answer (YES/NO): NO